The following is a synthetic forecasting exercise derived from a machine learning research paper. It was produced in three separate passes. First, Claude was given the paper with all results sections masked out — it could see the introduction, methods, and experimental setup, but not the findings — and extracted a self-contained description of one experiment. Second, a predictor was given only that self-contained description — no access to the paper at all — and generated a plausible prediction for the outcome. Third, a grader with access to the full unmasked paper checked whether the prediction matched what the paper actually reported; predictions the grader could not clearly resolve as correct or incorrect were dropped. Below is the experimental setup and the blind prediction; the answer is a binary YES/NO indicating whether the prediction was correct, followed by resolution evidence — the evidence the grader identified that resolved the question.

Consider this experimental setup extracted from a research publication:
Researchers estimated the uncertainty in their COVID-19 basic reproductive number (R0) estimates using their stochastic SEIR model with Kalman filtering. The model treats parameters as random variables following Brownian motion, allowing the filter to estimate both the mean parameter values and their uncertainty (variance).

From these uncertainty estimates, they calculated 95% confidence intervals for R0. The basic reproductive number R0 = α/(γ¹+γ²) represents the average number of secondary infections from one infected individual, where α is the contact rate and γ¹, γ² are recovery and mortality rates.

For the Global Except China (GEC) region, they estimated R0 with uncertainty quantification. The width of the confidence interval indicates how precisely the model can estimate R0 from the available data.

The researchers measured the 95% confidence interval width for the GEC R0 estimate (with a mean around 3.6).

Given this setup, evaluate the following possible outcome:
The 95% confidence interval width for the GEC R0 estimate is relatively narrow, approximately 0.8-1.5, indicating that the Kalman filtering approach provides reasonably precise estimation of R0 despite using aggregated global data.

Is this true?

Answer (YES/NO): NO